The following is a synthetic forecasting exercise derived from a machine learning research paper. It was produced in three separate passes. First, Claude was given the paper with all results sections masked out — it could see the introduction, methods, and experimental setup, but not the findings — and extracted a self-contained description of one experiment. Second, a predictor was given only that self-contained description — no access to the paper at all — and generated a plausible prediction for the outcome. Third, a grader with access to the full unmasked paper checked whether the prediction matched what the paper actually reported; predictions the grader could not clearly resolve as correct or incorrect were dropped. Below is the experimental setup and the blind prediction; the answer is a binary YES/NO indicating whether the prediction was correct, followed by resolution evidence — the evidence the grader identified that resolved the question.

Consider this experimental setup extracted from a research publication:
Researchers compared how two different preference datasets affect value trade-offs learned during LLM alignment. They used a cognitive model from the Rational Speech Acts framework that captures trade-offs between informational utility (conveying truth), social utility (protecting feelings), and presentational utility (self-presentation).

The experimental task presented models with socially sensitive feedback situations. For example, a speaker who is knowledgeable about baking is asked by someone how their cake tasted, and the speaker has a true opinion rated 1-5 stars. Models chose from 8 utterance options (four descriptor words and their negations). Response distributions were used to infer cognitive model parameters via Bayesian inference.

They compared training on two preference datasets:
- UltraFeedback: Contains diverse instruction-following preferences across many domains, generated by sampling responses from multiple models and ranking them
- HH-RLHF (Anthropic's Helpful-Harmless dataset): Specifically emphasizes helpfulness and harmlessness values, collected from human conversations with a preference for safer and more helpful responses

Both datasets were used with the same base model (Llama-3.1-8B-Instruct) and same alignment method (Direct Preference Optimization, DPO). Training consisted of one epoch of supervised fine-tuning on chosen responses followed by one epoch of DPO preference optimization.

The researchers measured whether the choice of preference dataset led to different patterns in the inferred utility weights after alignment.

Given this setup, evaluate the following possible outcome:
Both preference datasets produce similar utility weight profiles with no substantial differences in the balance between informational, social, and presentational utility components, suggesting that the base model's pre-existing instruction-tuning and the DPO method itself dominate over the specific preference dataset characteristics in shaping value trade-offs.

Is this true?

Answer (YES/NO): NO